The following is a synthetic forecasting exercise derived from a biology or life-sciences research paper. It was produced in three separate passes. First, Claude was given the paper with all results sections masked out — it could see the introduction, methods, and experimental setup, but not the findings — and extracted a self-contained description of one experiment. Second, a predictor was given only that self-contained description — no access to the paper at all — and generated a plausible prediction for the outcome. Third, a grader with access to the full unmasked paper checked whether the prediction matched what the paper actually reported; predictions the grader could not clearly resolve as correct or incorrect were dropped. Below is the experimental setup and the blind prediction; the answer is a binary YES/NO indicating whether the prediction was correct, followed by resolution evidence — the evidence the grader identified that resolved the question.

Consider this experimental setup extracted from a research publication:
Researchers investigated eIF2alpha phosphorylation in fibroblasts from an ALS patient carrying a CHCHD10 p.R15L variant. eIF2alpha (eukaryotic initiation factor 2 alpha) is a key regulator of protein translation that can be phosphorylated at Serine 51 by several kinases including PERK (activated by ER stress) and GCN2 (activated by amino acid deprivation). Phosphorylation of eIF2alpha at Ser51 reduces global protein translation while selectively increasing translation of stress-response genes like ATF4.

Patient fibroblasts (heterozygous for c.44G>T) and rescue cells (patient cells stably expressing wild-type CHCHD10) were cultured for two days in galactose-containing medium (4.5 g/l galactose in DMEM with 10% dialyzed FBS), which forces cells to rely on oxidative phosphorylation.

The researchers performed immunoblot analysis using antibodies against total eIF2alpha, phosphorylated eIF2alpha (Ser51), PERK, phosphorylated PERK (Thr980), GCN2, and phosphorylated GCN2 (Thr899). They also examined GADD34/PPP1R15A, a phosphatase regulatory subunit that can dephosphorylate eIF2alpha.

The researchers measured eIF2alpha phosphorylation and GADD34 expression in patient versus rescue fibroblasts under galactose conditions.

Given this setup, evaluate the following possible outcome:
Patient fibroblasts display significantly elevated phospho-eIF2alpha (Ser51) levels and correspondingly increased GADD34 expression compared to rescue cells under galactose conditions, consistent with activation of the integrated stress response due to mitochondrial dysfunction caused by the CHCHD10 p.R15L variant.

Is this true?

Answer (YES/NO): NO